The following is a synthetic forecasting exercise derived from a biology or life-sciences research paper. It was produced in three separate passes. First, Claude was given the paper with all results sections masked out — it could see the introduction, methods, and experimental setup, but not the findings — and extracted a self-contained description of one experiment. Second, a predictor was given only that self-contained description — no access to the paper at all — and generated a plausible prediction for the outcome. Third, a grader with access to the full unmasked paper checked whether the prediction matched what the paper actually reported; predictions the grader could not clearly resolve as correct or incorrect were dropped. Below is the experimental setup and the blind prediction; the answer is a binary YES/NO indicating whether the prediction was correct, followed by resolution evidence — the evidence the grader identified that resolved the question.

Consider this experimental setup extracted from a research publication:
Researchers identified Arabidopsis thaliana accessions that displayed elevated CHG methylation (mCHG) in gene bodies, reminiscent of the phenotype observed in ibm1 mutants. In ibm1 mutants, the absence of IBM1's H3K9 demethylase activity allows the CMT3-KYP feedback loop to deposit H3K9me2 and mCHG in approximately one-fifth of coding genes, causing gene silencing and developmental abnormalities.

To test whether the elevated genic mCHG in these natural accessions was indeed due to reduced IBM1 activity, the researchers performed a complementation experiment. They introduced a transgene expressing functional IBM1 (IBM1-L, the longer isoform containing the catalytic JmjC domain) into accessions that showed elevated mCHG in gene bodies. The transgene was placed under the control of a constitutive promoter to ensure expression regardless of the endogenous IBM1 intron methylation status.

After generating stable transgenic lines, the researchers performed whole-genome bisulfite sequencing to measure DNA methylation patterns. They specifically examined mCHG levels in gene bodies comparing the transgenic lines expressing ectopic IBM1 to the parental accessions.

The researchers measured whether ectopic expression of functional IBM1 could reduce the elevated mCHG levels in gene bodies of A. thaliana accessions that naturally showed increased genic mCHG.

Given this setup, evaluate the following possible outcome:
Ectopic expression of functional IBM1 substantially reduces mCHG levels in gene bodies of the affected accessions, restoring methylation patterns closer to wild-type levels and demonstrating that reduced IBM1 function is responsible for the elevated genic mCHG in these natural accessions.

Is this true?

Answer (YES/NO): YES